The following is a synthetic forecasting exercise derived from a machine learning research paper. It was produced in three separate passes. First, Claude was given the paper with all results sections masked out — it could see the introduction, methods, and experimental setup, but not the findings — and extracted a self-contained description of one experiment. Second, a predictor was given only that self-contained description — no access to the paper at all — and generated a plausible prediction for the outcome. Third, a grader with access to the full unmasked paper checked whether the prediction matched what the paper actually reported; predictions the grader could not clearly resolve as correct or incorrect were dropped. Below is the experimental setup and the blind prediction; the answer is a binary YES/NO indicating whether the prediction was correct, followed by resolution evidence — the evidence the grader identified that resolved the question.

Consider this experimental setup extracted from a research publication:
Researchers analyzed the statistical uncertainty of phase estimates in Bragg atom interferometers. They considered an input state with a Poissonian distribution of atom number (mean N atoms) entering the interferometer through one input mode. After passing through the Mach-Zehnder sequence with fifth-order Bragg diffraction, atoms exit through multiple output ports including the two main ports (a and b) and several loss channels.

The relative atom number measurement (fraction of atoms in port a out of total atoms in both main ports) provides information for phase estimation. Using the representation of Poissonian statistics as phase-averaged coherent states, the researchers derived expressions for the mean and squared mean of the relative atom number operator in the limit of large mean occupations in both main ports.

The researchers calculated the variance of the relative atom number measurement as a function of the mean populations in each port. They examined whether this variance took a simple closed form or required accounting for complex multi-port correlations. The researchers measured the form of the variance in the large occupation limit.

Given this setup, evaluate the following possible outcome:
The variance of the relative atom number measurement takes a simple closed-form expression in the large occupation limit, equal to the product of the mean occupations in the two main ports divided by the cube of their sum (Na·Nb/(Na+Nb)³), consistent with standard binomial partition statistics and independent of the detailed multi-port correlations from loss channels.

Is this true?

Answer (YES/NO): YES